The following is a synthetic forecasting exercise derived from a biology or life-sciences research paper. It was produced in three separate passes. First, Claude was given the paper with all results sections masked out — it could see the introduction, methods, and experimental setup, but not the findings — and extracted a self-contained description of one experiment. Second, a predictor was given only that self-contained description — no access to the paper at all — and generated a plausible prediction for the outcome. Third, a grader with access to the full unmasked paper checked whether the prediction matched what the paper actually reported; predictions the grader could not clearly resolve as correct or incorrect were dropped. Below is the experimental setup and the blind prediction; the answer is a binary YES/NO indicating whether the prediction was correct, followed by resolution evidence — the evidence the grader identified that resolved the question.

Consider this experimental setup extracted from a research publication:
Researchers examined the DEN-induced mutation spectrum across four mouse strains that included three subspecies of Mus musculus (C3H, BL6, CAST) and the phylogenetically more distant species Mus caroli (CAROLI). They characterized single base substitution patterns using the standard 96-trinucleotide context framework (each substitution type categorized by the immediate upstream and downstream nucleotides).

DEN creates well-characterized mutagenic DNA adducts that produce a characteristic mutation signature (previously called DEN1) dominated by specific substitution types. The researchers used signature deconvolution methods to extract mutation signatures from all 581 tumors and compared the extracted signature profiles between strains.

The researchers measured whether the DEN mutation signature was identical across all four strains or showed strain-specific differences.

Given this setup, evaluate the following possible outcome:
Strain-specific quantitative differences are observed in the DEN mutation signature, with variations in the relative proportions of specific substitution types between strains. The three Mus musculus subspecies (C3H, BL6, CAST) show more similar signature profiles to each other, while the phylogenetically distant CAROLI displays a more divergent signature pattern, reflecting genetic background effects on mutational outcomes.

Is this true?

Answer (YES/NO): YES